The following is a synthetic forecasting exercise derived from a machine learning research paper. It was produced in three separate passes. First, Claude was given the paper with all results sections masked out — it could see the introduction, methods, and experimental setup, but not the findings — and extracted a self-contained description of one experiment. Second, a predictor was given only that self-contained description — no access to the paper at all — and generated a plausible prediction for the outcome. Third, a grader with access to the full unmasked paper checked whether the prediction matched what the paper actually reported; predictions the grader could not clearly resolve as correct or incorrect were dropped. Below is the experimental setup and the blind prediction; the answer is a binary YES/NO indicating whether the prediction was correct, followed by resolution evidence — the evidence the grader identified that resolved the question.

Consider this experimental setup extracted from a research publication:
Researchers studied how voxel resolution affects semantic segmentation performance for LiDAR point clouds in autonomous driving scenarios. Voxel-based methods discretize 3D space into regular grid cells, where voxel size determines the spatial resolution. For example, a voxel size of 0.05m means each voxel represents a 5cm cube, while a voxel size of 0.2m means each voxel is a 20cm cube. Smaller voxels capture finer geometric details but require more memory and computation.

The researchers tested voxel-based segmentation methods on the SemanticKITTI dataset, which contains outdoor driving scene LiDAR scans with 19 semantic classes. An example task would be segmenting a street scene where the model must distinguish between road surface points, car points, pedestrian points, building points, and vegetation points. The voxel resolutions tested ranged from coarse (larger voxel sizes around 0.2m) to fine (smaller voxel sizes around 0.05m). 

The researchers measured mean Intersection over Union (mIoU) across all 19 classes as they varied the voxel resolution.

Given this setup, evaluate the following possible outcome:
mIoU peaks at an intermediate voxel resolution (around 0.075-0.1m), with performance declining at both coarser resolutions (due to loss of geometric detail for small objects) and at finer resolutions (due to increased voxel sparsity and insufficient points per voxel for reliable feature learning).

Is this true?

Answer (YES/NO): NO